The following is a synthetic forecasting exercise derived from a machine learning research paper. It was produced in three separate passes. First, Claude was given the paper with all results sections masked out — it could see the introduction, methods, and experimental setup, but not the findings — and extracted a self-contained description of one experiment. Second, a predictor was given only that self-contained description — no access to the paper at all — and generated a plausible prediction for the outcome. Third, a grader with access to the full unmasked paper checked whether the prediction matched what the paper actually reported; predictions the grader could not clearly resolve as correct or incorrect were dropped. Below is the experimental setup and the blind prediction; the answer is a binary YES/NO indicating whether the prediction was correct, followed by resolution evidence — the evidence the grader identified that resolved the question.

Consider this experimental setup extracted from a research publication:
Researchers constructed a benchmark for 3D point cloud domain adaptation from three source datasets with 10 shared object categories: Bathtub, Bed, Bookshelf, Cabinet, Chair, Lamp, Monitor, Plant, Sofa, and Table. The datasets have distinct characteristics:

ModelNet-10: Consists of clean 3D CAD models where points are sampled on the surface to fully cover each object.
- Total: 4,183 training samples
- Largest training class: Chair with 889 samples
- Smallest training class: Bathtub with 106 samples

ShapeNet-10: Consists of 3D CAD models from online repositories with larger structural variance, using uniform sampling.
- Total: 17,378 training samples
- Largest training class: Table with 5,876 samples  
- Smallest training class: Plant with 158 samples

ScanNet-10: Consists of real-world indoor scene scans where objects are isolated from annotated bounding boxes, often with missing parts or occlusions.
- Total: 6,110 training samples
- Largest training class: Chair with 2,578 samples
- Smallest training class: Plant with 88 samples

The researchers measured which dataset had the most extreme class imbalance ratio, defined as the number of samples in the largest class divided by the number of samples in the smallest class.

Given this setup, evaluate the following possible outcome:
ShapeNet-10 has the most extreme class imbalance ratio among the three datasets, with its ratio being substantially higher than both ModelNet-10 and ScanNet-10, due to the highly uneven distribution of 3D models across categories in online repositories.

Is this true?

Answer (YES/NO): NO